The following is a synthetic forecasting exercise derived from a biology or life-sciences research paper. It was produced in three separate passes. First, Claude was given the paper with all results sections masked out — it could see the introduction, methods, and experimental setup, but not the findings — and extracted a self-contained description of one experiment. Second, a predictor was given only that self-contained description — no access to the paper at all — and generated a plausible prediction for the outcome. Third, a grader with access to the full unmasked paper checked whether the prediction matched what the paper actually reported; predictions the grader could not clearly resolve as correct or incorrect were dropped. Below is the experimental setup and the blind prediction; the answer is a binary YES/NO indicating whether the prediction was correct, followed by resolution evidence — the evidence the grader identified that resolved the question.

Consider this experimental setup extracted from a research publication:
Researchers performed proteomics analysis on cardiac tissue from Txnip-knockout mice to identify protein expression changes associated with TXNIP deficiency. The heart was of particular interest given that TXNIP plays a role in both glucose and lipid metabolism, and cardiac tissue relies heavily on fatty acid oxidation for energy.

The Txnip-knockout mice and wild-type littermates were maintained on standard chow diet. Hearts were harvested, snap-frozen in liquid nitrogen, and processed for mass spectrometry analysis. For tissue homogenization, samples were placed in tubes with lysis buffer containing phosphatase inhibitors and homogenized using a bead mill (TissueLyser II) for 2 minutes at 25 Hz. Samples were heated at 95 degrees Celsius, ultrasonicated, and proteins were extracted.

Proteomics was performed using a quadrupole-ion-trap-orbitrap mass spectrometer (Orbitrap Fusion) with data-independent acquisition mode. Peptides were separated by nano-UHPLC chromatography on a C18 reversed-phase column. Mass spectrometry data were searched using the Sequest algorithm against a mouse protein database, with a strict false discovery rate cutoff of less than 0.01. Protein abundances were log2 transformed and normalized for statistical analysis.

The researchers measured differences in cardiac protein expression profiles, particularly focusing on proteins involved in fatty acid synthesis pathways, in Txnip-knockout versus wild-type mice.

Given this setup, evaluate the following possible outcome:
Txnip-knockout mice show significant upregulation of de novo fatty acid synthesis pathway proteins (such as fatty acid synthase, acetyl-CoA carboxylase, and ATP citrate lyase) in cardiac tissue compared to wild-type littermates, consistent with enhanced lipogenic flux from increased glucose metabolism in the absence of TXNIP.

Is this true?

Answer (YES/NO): NO